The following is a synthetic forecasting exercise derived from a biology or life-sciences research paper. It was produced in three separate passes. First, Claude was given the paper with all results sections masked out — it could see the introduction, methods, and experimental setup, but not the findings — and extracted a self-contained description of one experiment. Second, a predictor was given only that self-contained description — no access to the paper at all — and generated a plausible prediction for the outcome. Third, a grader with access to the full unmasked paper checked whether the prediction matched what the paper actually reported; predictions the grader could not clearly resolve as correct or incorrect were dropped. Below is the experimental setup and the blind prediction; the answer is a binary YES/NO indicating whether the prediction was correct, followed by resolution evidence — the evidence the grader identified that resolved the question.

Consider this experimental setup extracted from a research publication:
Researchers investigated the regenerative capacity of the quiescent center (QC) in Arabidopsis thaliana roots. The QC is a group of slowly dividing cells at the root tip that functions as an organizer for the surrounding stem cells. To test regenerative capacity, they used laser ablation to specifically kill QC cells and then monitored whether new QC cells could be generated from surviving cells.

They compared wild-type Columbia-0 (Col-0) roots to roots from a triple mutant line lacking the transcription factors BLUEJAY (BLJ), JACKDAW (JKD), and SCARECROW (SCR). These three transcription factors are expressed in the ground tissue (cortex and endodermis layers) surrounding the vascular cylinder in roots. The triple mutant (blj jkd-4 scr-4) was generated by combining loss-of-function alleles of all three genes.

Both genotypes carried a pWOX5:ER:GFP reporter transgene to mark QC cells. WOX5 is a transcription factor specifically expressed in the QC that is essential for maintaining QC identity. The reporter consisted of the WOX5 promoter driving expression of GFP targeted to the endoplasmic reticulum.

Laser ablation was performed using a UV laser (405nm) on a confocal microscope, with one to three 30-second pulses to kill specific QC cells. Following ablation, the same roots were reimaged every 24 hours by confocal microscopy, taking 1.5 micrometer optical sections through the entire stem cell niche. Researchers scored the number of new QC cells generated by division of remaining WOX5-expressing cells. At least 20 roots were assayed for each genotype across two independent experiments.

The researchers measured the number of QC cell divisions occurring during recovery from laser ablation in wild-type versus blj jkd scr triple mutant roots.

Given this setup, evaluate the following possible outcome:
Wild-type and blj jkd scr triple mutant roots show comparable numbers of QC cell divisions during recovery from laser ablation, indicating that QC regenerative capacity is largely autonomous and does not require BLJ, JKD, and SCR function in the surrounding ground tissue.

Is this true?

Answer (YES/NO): NO